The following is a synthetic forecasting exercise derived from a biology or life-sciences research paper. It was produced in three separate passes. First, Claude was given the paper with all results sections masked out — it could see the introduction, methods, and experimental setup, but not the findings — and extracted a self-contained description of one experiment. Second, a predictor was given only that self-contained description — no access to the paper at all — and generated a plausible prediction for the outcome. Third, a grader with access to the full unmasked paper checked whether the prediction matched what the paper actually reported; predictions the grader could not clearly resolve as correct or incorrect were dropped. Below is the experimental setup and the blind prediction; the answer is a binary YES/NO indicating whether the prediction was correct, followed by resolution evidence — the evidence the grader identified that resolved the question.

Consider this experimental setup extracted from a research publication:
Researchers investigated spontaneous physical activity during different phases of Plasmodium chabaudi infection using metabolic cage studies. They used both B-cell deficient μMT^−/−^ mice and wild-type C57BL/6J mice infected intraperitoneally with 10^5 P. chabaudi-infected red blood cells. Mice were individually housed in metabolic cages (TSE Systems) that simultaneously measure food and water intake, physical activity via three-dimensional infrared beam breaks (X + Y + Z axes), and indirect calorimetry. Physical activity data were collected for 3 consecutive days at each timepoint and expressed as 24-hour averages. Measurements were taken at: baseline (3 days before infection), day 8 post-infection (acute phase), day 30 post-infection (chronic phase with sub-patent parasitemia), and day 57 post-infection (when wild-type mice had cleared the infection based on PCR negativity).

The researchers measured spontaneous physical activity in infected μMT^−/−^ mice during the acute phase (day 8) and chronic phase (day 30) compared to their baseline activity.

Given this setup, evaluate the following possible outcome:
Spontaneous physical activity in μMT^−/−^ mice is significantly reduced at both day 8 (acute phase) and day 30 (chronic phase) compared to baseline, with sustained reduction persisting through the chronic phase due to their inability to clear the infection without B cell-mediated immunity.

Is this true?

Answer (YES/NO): NO